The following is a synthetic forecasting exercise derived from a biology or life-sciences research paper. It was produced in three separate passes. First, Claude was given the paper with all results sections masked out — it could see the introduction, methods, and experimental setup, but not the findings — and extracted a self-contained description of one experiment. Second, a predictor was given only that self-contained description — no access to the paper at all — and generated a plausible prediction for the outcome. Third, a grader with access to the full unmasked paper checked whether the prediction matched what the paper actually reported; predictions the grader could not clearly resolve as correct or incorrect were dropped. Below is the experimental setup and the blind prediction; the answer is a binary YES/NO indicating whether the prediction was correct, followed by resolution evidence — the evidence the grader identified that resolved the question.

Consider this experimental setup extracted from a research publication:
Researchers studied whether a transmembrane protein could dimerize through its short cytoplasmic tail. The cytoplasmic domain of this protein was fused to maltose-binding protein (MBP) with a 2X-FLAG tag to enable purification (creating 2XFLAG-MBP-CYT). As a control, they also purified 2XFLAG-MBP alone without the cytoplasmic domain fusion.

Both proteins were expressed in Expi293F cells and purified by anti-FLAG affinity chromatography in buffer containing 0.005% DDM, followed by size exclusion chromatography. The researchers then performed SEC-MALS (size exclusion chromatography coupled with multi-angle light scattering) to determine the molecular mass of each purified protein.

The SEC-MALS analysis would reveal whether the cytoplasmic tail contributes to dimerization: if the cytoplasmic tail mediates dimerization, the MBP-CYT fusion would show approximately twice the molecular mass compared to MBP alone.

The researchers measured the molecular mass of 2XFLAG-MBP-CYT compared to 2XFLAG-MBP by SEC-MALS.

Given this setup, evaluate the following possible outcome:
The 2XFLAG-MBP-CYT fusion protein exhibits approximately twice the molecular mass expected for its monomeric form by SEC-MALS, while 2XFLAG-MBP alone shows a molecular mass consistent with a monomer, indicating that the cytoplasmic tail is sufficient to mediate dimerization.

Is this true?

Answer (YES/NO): NO